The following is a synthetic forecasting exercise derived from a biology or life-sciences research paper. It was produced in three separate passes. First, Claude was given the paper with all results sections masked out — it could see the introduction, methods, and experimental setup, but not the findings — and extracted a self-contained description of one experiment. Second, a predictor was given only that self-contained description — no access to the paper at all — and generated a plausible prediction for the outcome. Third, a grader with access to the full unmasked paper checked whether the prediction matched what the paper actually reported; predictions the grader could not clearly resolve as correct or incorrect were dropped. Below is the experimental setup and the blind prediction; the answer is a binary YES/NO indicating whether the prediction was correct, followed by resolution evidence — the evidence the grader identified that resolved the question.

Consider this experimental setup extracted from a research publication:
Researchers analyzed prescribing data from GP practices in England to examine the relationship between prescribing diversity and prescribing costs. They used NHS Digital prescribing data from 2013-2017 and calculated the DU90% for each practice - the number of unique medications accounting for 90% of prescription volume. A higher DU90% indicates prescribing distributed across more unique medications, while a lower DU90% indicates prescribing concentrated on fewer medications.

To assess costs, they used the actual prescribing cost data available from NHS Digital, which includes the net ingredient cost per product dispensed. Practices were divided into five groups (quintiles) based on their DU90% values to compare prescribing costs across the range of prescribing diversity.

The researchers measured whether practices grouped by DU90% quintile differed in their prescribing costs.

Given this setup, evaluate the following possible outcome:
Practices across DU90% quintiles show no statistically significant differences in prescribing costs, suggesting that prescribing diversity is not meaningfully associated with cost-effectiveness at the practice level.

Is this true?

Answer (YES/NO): NO